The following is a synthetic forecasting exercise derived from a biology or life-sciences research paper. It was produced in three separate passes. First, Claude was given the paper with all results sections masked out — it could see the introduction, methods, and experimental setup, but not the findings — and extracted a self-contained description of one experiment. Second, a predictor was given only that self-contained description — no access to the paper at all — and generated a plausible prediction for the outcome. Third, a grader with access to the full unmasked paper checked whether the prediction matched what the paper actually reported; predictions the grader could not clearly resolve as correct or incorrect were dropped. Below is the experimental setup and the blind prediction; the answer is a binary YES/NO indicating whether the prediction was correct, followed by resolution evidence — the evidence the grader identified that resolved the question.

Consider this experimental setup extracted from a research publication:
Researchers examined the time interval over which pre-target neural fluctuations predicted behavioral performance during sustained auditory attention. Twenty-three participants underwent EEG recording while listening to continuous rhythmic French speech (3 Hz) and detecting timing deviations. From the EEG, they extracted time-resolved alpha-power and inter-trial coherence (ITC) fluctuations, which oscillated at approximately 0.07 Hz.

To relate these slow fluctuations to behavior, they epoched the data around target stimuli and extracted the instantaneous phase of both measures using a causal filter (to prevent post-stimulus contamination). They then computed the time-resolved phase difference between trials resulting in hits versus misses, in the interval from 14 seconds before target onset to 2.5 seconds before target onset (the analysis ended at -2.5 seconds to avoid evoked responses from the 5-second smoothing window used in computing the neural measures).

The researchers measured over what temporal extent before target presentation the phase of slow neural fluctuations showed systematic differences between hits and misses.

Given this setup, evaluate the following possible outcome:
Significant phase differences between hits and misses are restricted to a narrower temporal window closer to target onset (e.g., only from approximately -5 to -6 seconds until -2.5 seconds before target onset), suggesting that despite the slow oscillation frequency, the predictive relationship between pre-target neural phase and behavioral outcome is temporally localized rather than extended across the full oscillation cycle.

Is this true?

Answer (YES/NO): NO